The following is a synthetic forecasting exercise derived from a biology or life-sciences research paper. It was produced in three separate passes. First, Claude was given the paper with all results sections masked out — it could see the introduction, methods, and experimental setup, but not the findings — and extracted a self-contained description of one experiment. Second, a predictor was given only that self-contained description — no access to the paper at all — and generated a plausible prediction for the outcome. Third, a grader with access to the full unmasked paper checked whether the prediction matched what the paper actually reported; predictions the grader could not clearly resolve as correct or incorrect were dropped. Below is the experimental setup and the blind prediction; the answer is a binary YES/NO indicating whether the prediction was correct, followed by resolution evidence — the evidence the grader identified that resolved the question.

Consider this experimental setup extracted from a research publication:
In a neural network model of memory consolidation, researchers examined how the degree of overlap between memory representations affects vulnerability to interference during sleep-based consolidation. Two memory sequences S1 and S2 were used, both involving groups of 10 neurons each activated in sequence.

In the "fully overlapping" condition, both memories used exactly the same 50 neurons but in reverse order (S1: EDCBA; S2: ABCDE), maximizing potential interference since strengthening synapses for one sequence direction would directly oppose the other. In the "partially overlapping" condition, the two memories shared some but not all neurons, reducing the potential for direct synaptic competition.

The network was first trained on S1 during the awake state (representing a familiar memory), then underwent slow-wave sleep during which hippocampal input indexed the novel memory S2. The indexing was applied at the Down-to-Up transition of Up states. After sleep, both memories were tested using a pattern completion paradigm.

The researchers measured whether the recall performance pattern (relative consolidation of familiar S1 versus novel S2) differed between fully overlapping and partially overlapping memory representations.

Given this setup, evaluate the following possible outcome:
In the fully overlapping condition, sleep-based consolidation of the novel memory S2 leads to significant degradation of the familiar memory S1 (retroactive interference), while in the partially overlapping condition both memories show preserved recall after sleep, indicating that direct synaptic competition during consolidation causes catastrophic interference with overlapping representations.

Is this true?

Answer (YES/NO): NO